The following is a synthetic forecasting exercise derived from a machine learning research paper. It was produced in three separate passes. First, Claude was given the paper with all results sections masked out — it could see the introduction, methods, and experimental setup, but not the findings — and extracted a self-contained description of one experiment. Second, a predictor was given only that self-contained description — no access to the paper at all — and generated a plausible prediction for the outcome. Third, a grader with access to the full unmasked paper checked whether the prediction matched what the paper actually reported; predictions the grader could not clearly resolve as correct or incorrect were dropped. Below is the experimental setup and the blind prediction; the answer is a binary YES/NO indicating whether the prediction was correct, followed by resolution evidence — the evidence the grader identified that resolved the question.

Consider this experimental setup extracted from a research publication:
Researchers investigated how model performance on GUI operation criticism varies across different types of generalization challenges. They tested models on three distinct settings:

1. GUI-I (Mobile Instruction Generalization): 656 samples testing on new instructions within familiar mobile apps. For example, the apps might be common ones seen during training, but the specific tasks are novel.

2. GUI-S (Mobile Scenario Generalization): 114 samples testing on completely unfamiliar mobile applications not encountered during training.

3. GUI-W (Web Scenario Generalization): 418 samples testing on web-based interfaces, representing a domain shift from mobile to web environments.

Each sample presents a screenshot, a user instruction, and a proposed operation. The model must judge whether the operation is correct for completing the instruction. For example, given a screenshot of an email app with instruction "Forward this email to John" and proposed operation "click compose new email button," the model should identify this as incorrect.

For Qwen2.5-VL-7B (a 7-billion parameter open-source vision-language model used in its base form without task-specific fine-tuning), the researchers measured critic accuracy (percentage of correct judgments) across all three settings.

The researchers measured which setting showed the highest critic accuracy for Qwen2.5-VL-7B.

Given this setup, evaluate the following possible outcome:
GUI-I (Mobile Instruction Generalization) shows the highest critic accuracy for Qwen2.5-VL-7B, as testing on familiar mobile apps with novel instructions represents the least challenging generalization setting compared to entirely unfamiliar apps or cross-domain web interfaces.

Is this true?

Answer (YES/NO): NO